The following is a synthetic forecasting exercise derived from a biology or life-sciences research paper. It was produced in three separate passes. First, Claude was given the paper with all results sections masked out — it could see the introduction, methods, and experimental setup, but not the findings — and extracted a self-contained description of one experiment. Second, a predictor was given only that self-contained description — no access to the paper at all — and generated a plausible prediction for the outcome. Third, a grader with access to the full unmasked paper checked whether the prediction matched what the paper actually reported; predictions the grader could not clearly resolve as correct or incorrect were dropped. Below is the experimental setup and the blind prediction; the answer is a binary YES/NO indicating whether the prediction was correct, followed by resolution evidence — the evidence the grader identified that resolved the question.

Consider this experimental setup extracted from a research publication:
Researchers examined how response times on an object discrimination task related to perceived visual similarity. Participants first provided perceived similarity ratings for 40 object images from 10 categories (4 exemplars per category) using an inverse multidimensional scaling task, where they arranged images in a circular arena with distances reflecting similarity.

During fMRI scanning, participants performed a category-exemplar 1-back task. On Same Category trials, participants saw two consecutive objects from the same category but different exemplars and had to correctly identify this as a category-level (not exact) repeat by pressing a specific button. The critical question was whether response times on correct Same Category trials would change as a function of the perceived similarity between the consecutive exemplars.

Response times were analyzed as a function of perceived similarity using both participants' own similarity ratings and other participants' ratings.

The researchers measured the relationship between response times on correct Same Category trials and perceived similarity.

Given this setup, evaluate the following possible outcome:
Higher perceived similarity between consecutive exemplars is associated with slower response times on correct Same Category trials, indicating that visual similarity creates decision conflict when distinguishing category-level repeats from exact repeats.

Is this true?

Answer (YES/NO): YES